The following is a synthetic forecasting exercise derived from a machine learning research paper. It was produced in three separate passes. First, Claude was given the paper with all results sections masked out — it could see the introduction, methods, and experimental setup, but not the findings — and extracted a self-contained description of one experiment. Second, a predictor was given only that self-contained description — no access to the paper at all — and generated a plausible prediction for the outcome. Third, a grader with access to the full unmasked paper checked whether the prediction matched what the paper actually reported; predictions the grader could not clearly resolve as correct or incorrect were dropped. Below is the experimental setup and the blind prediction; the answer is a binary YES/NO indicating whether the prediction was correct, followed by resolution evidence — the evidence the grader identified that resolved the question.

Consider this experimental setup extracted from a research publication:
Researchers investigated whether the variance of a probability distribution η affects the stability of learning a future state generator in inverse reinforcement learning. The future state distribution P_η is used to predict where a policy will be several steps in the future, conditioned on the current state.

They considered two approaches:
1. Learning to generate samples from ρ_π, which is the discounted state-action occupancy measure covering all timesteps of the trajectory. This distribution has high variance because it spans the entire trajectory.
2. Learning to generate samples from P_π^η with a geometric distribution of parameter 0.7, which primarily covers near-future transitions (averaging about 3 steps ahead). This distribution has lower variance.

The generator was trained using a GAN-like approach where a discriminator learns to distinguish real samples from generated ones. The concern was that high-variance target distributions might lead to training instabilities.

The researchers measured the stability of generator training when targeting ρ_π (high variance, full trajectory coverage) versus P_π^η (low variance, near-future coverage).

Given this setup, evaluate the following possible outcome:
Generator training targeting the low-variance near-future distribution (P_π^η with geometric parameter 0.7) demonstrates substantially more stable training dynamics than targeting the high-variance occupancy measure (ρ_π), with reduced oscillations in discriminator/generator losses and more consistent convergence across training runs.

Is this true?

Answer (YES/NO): YES